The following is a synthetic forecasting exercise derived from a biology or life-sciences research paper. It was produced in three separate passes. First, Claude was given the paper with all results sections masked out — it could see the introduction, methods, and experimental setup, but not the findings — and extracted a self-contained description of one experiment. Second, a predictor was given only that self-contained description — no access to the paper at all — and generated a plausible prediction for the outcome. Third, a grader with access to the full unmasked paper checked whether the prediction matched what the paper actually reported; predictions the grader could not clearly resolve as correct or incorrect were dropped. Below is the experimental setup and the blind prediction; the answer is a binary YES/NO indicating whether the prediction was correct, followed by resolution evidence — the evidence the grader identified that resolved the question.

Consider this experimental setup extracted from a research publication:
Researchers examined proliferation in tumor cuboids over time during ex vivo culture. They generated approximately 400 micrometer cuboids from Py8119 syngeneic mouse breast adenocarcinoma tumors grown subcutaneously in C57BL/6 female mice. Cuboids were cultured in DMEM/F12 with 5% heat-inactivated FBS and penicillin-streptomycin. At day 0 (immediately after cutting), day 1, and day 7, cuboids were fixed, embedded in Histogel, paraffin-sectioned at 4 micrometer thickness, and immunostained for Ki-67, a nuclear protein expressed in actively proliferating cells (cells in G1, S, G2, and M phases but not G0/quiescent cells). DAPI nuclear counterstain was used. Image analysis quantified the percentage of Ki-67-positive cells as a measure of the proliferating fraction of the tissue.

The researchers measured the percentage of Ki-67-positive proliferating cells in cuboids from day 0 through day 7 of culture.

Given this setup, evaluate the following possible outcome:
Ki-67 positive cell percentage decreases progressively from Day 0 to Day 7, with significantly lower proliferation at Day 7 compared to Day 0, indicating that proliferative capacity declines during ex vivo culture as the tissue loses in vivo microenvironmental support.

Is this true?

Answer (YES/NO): YES